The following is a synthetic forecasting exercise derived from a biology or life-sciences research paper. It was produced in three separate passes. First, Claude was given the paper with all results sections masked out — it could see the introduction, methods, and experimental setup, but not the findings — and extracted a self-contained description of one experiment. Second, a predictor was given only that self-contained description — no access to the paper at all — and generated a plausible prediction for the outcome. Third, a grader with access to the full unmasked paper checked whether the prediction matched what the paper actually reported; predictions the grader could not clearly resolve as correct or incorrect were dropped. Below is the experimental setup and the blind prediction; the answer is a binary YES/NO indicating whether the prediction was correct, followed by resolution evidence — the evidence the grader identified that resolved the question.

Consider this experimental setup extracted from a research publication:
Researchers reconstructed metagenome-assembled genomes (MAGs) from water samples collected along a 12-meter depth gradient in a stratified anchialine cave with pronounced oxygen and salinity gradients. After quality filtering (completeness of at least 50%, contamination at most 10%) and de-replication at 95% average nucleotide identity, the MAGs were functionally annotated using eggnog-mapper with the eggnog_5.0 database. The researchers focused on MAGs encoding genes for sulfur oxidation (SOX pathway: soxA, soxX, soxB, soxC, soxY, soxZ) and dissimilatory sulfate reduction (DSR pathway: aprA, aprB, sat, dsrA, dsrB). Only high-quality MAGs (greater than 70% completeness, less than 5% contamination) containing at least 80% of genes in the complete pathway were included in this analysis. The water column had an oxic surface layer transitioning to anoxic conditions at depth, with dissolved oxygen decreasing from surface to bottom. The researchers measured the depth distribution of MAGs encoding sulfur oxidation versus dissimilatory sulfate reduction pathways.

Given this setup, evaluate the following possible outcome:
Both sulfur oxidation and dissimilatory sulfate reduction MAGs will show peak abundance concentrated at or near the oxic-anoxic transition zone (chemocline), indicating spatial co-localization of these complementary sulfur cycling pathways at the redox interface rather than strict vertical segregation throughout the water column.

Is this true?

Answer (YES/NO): NO